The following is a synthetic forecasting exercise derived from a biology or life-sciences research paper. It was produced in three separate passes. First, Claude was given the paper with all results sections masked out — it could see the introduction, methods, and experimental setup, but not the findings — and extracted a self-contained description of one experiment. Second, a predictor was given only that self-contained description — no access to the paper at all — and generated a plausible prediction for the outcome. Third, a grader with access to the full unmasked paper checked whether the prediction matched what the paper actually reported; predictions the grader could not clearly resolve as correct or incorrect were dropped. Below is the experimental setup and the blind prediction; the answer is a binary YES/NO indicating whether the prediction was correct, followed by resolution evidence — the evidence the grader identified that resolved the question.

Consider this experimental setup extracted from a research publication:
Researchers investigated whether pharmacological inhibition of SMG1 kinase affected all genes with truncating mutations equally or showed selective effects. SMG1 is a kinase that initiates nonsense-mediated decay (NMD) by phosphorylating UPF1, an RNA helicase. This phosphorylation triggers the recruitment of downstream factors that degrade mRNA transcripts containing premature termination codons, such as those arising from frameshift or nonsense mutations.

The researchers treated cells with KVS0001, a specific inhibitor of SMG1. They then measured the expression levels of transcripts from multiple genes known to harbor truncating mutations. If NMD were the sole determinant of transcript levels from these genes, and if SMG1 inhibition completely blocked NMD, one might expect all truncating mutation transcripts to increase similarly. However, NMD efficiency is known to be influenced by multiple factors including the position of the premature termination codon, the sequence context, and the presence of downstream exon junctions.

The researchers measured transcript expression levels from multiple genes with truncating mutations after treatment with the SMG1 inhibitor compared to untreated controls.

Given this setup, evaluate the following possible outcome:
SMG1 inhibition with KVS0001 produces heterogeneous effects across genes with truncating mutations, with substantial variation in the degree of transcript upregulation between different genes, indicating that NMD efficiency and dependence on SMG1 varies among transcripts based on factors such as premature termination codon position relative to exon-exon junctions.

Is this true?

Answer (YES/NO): YES